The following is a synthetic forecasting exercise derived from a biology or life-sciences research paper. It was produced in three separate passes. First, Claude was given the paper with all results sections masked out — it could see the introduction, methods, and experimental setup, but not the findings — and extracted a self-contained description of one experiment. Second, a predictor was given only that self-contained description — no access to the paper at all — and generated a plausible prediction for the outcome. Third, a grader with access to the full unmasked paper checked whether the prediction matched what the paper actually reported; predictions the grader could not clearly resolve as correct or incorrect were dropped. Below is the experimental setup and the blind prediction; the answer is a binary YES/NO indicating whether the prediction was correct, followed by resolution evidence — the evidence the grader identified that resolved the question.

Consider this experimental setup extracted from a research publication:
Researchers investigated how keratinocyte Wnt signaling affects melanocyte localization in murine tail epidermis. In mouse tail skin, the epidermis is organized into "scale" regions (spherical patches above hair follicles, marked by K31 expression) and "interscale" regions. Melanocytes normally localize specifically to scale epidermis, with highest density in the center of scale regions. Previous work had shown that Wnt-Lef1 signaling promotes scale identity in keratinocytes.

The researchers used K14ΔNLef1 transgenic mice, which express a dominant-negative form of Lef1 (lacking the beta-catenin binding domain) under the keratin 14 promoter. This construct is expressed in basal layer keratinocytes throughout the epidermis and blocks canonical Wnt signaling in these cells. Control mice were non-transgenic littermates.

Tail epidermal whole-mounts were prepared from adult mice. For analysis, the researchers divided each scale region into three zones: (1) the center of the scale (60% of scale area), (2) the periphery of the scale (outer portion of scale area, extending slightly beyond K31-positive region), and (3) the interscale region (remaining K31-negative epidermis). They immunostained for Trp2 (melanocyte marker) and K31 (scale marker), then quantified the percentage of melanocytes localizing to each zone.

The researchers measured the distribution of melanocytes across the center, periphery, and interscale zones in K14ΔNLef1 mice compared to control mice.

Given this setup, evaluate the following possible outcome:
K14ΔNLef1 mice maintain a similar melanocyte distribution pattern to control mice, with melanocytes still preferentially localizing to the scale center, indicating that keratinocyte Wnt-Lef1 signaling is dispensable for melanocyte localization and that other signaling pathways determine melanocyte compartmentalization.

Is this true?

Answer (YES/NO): NO